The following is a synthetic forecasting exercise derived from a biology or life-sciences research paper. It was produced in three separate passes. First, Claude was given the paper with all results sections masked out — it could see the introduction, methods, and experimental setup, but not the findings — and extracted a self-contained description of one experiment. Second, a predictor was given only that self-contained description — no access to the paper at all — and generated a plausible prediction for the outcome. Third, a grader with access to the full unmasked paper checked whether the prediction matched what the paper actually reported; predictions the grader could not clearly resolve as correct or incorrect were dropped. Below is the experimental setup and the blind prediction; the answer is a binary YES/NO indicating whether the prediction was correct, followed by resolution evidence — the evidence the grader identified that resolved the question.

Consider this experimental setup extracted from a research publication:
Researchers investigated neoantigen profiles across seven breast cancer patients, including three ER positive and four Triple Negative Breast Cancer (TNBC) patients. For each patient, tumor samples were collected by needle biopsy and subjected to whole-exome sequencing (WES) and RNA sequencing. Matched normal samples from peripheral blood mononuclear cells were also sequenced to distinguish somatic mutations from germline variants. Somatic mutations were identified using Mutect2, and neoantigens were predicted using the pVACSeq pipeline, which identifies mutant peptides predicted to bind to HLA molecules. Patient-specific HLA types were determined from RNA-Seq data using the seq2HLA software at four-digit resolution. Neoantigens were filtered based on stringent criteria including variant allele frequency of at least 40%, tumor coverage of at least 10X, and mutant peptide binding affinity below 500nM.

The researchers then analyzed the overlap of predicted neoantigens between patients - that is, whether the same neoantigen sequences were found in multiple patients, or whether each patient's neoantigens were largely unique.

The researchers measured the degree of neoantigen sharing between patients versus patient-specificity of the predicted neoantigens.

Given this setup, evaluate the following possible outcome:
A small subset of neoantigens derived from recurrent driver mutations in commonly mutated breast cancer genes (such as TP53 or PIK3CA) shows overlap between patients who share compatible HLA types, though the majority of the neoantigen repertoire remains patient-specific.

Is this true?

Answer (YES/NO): NO